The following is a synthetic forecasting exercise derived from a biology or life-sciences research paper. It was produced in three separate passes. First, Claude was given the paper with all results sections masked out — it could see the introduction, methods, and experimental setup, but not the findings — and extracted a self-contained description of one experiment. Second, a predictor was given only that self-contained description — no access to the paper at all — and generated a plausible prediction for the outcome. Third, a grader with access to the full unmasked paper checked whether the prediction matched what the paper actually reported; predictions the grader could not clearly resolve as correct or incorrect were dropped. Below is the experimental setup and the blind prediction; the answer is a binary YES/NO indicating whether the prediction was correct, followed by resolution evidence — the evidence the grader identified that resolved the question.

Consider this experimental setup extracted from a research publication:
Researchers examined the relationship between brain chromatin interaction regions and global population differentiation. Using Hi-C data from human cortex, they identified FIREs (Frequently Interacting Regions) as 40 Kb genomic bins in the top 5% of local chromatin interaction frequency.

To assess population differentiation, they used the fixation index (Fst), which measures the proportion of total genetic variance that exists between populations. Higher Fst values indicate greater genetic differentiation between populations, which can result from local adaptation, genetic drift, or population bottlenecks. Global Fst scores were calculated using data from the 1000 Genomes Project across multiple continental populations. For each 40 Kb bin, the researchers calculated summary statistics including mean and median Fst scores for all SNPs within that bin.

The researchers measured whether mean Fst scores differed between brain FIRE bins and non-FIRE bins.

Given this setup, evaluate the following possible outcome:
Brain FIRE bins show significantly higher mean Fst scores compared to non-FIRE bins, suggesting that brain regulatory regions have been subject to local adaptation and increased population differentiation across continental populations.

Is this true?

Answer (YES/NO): NO